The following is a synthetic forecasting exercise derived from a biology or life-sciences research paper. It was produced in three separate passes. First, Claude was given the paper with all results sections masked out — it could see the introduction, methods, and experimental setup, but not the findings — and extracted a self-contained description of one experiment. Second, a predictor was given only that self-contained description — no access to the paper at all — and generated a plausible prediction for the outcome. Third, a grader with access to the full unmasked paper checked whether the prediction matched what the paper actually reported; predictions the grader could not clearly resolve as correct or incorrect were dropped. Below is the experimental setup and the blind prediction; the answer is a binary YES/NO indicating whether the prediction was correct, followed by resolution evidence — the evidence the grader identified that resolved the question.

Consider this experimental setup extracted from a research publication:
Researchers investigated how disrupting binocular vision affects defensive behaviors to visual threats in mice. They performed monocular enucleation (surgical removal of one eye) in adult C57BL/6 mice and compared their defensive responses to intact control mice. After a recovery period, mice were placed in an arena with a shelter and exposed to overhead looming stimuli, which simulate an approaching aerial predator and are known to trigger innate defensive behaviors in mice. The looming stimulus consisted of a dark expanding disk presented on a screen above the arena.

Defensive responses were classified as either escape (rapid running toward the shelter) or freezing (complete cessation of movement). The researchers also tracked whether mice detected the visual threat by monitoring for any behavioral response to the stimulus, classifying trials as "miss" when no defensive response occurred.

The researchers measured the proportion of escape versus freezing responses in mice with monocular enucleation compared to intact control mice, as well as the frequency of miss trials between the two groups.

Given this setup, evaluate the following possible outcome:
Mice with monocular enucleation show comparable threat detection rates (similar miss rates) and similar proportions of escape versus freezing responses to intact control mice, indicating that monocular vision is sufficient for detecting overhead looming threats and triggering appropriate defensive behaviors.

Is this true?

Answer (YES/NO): NO